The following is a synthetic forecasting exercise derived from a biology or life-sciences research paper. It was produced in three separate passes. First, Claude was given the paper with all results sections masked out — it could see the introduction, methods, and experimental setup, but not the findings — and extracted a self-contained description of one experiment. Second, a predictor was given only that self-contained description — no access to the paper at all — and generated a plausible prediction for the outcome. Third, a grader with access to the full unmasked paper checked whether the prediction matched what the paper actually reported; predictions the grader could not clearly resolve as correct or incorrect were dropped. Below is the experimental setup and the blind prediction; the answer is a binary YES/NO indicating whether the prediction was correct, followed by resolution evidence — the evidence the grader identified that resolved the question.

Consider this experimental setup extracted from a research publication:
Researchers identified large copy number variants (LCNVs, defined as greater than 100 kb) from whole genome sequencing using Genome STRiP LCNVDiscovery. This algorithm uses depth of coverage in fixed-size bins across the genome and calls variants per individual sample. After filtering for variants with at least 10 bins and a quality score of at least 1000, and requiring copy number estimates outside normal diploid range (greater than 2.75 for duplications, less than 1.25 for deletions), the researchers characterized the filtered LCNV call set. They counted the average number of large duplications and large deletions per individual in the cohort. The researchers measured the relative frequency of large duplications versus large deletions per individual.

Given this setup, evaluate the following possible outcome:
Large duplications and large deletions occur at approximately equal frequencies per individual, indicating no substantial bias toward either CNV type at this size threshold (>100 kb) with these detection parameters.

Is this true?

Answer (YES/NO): YES